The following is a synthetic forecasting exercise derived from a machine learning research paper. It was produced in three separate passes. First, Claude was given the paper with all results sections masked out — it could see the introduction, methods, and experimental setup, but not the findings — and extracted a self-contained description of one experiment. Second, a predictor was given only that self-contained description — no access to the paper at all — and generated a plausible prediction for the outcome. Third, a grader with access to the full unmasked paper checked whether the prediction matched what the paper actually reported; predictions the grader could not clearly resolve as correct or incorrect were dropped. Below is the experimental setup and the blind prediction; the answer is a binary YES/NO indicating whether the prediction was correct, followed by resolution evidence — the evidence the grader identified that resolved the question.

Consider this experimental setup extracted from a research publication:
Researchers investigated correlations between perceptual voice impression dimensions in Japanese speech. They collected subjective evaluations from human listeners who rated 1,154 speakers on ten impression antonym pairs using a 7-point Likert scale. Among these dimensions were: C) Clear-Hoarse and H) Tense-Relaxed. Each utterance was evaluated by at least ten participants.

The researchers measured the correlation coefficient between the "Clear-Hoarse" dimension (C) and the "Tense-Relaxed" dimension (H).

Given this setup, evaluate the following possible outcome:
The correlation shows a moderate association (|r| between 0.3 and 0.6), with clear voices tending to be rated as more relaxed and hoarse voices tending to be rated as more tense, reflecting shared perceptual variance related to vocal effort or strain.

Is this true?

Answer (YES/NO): NO